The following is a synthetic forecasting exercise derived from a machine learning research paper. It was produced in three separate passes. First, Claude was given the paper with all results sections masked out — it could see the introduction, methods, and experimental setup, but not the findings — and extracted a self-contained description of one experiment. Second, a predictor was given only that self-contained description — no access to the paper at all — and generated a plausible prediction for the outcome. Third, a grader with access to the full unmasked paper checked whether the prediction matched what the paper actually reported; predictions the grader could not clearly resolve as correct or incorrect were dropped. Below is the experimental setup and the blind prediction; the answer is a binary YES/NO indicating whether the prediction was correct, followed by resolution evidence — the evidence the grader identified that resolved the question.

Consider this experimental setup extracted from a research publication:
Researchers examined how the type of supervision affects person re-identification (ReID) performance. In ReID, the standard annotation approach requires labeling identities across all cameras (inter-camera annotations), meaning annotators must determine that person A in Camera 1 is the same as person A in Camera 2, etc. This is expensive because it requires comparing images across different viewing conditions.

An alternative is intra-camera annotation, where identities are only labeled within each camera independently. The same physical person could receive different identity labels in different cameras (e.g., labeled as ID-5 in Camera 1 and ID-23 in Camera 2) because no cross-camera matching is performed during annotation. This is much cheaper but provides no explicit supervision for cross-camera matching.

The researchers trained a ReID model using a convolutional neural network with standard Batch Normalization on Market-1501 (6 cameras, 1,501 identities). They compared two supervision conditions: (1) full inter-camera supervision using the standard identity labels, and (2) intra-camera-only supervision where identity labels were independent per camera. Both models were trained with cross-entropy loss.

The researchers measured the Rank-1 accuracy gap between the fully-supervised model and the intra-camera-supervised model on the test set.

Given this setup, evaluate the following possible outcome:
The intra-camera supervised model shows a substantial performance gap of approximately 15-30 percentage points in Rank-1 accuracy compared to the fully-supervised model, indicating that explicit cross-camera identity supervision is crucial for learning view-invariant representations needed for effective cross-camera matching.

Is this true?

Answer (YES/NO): NO